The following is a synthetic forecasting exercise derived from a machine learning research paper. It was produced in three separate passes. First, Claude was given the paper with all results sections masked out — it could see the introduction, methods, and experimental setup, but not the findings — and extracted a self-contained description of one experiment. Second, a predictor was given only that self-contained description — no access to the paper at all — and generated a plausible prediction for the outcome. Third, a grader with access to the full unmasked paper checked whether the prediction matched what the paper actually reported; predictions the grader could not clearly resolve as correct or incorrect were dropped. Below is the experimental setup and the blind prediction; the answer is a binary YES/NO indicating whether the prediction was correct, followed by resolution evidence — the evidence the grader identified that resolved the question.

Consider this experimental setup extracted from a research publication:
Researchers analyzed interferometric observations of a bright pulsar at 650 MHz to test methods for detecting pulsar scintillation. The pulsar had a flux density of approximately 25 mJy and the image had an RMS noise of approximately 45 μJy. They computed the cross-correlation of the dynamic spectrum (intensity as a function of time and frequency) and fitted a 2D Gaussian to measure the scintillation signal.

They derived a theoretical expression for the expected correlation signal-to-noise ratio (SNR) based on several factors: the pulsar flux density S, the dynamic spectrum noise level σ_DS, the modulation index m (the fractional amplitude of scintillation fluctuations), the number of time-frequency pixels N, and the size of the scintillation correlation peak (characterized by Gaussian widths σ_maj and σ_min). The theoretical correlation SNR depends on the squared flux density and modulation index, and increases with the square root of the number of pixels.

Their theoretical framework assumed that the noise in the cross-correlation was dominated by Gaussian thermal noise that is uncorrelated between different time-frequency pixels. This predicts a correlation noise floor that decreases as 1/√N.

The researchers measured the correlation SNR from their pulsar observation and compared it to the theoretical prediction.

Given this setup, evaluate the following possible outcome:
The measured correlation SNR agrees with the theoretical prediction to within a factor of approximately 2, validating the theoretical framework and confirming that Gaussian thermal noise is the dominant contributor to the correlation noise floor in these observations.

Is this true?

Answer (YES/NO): NO